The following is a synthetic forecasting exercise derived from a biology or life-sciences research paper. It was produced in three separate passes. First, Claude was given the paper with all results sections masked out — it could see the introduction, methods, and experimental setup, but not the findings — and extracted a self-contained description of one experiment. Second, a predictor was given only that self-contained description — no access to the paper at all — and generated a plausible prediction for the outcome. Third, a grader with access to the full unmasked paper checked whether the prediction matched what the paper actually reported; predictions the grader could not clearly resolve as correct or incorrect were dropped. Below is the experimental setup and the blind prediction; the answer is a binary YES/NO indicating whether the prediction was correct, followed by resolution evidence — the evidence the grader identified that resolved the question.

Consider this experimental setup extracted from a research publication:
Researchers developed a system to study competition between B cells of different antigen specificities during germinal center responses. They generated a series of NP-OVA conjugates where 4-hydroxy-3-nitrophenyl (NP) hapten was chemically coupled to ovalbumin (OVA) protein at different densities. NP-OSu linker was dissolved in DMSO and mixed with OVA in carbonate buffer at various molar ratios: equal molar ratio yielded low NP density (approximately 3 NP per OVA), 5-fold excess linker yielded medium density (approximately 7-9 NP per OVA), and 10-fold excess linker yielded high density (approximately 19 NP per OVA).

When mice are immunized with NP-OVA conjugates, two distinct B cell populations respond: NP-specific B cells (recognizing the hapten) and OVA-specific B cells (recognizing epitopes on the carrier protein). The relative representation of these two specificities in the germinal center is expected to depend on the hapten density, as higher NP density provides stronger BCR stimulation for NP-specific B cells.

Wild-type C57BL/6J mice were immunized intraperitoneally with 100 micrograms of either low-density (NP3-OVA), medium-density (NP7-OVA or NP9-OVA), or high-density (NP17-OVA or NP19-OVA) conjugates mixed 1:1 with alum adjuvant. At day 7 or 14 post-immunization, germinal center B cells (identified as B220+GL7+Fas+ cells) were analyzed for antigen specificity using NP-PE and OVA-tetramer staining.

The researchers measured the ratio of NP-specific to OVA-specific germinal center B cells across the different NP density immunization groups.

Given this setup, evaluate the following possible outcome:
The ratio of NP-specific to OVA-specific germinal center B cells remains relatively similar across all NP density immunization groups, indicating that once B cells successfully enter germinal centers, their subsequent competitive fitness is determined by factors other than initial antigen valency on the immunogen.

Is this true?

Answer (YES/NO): NO